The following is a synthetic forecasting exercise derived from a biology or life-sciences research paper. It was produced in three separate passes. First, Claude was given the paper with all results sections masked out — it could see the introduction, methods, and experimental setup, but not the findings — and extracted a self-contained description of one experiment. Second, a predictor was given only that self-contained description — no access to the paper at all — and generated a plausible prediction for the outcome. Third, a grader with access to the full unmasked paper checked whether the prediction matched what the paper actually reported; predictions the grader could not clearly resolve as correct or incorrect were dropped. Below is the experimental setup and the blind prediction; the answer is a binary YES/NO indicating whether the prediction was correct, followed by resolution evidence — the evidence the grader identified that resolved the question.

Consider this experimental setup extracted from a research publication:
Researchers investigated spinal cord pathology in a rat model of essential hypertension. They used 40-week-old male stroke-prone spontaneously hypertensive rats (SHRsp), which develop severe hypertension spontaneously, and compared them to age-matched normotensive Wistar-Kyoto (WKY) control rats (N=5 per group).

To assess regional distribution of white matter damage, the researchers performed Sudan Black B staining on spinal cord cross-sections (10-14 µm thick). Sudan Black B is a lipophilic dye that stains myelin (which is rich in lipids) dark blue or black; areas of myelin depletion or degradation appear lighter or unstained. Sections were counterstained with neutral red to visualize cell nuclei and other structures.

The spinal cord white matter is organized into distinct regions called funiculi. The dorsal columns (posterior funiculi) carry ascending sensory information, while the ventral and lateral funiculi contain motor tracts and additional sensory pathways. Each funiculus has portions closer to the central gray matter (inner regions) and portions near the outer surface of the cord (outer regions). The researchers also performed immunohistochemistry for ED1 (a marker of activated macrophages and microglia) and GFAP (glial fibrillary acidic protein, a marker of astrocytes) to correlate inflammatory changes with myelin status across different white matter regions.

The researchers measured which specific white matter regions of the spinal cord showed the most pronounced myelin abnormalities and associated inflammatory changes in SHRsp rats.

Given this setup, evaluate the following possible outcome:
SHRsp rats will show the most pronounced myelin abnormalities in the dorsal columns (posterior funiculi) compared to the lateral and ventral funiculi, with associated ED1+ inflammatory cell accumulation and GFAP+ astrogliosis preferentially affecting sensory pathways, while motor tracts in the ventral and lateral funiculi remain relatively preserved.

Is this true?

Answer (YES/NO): NO